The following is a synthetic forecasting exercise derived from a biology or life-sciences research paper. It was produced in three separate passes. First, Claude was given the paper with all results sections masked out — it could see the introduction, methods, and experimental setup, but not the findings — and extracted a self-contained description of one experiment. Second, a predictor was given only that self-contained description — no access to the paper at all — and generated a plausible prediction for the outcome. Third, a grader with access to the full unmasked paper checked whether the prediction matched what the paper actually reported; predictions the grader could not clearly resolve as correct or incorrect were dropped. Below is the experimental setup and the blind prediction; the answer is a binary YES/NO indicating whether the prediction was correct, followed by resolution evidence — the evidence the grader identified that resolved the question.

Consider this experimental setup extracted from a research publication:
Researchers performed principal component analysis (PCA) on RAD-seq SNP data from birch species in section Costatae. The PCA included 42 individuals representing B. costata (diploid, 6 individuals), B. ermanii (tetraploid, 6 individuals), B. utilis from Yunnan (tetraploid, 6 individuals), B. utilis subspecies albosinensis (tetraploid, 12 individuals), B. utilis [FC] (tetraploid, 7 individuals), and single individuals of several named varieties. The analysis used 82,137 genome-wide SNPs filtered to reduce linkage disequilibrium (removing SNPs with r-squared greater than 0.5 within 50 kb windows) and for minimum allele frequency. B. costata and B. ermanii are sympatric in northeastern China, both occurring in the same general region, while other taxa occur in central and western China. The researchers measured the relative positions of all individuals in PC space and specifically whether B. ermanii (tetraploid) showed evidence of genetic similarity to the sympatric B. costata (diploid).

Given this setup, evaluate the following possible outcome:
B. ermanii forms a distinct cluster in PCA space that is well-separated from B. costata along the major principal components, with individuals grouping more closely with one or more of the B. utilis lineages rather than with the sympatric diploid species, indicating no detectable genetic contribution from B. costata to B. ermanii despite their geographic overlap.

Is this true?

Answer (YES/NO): YES